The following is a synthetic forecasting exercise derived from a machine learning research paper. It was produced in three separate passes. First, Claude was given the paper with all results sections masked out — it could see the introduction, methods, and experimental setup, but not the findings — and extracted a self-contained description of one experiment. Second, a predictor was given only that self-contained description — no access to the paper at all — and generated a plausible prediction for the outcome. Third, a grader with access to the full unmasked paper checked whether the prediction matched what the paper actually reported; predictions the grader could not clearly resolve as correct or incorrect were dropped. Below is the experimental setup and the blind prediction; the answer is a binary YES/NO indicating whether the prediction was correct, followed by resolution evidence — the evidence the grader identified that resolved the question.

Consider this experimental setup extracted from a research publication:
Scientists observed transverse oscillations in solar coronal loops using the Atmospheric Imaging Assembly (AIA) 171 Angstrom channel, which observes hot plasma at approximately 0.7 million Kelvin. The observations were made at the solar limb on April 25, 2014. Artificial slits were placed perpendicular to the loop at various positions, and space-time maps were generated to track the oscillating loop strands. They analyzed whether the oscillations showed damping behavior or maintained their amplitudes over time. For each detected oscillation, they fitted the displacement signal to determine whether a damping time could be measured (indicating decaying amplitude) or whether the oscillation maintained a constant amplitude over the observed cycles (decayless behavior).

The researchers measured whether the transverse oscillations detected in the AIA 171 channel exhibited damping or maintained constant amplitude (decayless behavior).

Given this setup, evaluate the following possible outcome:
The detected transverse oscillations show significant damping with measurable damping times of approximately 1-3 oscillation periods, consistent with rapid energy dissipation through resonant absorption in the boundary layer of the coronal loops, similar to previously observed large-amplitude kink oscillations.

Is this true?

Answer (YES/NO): NO